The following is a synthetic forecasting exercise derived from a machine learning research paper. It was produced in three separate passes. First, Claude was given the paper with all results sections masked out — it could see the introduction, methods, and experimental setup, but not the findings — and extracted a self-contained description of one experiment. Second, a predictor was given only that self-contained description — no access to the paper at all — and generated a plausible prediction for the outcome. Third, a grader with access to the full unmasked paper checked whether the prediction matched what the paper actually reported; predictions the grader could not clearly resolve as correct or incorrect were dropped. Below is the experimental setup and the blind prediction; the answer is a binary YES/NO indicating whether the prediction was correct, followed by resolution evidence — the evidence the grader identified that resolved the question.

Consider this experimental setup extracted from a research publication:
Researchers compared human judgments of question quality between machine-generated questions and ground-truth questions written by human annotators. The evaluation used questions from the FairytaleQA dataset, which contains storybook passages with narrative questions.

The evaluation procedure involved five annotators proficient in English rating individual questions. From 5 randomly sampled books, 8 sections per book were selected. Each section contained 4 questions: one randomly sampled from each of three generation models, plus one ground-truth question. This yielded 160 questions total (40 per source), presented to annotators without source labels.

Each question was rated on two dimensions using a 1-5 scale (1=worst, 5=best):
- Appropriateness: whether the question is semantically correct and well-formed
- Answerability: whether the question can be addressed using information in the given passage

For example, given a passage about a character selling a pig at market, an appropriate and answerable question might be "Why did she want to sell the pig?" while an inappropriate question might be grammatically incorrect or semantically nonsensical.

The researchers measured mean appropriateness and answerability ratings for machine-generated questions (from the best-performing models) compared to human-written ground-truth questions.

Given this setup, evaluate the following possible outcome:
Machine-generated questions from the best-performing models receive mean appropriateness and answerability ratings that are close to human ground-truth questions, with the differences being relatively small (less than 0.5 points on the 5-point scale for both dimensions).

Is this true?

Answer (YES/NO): YES